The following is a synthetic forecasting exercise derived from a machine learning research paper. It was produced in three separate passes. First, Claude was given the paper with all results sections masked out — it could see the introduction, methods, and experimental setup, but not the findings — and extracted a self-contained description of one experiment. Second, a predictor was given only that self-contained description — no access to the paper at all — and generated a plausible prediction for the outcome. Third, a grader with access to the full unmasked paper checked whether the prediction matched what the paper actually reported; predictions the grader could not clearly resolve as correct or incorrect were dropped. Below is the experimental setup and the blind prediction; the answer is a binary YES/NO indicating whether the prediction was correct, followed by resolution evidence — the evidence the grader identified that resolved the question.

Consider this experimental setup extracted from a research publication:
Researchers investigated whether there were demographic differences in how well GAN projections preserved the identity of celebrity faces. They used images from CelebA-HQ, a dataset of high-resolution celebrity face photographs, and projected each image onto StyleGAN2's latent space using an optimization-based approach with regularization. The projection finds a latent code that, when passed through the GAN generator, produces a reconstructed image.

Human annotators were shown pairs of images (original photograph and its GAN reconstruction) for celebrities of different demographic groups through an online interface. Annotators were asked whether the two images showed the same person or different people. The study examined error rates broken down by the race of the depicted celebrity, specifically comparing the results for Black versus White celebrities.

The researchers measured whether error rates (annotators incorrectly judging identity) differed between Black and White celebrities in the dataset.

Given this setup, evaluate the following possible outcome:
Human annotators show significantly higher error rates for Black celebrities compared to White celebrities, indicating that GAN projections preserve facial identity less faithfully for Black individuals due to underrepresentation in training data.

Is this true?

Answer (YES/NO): NO